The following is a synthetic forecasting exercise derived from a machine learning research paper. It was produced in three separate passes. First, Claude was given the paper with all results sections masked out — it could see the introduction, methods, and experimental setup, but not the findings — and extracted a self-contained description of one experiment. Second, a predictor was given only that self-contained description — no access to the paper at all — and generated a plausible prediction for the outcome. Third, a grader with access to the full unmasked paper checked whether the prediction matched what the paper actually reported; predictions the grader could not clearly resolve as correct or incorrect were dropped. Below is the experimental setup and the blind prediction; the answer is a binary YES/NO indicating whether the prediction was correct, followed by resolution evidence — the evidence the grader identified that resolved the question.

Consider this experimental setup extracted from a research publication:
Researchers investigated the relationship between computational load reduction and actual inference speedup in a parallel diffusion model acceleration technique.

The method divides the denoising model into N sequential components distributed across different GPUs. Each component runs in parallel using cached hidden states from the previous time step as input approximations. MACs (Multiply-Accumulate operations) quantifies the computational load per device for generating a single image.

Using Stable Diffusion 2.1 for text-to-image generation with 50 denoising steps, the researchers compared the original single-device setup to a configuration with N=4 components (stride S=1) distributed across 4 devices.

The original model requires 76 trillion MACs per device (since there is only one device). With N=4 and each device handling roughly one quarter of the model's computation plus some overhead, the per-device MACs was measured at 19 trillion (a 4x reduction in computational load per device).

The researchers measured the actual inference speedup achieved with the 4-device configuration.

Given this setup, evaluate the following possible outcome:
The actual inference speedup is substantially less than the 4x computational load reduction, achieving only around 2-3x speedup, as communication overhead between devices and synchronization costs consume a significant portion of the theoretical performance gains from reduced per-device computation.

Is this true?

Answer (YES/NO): YES